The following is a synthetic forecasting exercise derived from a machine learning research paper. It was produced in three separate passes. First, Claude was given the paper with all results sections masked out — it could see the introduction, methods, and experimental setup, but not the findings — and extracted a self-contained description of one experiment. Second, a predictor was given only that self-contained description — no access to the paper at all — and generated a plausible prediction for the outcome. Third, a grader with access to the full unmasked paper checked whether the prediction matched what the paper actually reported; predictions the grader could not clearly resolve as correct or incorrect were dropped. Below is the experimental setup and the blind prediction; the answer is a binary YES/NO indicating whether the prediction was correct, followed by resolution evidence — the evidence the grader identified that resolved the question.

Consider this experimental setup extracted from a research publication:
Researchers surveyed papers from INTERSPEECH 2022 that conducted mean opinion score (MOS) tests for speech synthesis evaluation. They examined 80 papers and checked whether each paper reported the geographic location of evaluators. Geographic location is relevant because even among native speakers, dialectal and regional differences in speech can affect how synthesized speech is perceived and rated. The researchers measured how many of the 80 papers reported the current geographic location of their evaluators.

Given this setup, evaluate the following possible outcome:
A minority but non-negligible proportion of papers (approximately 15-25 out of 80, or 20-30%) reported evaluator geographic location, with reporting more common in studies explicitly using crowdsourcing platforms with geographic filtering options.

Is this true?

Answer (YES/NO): NO